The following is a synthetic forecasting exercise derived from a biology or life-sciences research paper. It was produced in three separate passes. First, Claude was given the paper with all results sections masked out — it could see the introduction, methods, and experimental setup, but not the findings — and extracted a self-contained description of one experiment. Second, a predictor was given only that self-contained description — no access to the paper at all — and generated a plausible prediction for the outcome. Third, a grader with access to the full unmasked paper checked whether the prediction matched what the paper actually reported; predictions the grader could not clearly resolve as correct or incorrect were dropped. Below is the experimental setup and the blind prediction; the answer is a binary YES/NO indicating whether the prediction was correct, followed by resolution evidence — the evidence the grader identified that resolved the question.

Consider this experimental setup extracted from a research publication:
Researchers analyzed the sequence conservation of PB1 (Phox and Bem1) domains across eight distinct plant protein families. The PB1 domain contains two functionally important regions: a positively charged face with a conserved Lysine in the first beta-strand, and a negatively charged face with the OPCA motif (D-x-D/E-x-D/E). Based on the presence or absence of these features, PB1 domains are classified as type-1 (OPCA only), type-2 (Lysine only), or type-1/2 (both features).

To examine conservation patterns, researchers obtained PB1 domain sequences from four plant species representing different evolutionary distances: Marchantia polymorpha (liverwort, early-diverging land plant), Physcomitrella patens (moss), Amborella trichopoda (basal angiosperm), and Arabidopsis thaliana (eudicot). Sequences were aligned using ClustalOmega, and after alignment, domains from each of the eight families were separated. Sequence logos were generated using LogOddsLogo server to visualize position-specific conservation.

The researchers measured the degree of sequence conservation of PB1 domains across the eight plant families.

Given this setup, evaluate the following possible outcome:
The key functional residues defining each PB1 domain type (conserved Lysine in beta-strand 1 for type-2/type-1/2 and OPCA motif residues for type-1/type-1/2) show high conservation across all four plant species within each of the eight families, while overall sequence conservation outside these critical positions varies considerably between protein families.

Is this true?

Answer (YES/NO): YES